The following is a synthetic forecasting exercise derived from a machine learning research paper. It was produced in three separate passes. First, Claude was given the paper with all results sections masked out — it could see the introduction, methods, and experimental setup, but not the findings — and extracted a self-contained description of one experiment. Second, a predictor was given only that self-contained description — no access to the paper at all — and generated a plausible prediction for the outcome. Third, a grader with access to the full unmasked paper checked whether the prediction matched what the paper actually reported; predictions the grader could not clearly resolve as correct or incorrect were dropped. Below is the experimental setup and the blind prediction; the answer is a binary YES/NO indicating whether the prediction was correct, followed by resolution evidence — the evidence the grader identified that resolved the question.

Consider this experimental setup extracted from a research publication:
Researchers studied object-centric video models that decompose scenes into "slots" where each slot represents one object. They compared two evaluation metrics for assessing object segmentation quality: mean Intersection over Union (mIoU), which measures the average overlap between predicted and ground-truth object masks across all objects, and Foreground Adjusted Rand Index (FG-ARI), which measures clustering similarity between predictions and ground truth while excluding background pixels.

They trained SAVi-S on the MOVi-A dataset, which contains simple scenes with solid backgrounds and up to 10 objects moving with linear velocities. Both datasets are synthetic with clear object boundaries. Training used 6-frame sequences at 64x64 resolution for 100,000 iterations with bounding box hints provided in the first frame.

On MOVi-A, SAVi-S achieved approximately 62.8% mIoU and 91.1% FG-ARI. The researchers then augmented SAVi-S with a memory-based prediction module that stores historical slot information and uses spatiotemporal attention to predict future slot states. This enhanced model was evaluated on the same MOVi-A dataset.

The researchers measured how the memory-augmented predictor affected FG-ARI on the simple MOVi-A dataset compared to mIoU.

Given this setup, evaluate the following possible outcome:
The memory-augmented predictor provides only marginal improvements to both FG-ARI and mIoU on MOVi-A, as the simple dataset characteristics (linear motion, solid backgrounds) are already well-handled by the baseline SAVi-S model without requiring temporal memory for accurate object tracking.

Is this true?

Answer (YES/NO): NO